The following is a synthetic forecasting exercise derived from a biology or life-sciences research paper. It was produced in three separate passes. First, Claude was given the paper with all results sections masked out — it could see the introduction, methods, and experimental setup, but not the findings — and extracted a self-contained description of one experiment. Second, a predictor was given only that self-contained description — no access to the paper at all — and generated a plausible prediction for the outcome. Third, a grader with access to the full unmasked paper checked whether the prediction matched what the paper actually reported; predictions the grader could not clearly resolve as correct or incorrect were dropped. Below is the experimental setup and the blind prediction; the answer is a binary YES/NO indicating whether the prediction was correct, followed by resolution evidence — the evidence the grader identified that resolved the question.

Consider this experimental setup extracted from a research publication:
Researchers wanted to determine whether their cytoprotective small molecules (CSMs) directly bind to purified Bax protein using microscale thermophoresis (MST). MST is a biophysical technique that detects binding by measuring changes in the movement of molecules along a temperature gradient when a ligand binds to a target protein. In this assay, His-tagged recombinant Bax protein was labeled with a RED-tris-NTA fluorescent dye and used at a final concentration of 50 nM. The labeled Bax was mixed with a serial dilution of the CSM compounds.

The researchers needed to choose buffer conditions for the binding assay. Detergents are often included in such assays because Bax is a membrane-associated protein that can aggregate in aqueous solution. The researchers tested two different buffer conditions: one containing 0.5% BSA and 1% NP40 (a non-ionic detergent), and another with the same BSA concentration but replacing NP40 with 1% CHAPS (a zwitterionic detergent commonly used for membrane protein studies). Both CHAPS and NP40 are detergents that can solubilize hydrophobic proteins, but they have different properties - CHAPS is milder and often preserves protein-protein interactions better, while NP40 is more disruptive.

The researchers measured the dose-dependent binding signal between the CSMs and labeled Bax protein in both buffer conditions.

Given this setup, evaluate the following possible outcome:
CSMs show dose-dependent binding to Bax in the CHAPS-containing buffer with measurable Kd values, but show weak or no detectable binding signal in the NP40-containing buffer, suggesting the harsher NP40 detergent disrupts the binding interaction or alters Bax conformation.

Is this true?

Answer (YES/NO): NO